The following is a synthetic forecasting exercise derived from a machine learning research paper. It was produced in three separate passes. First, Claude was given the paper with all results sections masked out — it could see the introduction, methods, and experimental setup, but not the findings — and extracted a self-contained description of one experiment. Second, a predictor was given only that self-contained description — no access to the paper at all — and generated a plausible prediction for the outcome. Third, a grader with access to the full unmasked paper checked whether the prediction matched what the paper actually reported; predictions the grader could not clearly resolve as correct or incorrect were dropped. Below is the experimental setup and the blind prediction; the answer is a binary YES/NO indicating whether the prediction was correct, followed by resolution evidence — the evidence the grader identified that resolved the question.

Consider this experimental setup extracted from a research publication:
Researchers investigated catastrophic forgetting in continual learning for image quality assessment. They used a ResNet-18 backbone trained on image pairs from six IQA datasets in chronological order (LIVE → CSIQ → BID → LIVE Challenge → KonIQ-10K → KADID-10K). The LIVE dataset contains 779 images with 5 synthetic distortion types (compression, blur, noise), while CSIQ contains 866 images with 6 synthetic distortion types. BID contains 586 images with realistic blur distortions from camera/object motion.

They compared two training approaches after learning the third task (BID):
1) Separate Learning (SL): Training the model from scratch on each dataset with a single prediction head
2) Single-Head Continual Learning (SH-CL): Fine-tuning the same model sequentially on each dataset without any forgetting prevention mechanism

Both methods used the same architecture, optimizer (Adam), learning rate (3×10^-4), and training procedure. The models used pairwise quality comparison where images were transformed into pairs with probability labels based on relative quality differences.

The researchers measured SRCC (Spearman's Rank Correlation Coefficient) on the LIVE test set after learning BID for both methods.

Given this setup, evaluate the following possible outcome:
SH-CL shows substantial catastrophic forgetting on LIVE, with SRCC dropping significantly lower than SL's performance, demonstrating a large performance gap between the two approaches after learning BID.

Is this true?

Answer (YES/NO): NO